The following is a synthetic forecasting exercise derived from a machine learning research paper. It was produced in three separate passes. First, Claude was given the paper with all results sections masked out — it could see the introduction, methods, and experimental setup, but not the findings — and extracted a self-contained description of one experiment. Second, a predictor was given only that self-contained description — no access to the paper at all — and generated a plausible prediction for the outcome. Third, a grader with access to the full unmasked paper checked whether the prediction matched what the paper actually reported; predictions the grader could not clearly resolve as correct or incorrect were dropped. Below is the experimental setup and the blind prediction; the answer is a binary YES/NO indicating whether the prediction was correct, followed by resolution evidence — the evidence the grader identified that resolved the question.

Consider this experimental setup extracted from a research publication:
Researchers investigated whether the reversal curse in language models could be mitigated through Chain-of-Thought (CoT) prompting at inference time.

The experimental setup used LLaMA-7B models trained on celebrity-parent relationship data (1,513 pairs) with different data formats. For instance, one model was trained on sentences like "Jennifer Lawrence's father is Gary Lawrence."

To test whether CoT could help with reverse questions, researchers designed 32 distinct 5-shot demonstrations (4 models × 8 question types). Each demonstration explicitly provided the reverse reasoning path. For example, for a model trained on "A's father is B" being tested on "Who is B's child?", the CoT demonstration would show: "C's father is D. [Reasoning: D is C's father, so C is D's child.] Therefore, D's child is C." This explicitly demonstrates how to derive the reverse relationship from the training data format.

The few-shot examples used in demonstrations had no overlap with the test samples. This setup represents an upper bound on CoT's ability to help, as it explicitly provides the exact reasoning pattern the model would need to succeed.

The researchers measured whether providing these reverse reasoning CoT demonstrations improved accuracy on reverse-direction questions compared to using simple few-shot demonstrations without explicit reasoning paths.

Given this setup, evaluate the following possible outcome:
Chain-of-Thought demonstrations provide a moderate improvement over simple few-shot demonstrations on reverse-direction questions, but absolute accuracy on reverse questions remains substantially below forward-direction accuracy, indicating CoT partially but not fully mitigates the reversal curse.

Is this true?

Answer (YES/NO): NO